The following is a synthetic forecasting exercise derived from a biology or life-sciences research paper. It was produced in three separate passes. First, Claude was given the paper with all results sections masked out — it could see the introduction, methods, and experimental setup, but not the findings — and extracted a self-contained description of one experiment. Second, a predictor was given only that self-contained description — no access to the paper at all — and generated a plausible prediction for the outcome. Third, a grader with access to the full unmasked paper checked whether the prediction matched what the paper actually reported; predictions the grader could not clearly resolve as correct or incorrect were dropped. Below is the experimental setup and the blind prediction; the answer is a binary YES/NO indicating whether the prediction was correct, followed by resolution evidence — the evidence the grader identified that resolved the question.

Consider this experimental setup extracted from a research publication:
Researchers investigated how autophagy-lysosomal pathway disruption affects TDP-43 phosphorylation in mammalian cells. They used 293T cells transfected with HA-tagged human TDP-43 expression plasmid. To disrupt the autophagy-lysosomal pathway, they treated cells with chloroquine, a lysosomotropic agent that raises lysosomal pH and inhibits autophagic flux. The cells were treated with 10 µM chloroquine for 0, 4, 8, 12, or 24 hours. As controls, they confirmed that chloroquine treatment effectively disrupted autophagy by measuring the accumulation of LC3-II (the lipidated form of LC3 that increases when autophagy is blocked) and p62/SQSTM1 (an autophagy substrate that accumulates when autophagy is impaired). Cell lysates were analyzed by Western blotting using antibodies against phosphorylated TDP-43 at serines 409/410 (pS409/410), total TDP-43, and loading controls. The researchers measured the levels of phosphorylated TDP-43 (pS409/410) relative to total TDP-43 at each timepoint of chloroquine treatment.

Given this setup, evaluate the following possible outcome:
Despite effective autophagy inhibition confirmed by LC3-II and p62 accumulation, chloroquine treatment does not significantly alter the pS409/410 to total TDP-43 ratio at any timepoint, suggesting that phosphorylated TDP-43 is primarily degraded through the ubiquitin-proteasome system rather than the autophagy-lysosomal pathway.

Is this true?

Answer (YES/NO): YES